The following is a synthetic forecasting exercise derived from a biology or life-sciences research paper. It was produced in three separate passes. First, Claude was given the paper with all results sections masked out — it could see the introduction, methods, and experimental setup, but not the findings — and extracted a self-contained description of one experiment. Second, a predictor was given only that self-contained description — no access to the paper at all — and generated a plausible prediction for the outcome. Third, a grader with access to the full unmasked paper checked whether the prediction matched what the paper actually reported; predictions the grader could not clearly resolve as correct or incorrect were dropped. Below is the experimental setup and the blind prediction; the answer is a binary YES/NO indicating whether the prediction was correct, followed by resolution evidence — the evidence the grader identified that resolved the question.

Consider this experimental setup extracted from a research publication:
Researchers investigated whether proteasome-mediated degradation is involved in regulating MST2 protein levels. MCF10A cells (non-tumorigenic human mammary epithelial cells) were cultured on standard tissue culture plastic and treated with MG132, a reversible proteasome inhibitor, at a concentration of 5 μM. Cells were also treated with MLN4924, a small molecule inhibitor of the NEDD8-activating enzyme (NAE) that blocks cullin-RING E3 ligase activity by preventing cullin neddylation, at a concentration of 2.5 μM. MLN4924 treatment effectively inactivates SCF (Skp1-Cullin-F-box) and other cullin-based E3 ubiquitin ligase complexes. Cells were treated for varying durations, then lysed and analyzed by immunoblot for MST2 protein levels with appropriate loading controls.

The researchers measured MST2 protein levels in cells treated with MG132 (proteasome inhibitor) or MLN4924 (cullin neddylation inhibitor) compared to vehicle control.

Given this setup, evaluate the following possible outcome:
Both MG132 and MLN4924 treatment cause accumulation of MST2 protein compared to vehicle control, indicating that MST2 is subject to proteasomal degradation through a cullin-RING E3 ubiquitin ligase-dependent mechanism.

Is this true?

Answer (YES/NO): YES